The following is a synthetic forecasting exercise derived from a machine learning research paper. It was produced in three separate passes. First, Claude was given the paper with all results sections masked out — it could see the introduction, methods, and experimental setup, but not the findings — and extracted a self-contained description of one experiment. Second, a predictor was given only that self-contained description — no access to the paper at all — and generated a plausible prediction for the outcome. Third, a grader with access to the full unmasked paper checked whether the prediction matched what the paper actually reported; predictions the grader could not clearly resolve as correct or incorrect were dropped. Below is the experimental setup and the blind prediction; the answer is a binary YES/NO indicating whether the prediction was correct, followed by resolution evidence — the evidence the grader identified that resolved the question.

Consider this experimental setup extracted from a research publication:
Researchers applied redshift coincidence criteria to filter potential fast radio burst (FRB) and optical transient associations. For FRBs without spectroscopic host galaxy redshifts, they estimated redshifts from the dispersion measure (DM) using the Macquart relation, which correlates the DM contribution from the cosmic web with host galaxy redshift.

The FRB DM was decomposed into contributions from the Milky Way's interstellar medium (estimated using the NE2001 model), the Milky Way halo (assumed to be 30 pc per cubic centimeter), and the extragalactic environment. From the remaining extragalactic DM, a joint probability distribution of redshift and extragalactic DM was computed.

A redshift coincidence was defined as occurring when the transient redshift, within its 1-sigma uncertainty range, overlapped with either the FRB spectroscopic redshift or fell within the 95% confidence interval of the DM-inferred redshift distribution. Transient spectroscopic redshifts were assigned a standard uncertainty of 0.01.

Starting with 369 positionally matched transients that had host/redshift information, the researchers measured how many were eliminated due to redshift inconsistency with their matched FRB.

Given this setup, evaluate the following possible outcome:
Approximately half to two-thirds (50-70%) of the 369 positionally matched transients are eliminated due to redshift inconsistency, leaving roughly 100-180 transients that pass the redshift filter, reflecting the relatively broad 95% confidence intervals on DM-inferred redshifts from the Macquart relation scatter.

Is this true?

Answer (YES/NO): NO